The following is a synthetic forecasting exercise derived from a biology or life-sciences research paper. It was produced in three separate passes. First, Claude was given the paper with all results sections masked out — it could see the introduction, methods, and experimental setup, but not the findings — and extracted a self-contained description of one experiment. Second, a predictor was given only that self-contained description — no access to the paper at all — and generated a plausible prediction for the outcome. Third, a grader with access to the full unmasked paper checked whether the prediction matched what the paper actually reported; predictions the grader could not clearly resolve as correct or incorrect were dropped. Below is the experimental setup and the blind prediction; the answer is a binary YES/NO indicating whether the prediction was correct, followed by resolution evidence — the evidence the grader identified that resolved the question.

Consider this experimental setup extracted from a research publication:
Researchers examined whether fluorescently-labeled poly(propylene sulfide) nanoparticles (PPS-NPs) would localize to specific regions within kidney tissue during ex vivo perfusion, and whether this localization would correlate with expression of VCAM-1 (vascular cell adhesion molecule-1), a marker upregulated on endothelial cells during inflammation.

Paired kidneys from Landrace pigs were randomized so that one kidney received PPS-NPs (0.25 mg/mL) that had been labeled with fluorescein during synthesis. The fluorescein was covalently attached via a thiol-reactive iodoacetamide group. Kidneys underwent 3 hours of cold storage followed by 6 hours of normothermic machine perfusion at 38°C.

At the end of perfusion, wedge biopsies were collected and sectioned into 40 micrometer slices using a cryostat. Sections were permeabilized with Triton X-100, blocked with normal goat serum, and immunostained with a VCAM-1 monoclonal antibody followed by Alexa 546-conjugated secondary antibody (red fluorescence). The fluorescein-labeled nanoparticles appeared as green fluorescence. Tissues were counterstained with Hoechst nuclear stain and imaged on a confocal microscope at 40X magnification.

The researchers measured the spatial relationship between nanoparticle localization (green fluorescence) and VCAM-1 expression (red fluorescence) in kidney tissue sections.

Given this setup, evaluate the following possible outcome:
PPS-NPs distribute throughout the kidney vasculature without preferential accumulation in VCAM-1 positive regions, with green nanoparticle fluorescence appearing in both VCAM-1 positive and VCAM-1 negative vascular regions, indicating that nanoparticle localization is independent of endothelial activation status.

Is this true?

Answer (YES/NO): NO